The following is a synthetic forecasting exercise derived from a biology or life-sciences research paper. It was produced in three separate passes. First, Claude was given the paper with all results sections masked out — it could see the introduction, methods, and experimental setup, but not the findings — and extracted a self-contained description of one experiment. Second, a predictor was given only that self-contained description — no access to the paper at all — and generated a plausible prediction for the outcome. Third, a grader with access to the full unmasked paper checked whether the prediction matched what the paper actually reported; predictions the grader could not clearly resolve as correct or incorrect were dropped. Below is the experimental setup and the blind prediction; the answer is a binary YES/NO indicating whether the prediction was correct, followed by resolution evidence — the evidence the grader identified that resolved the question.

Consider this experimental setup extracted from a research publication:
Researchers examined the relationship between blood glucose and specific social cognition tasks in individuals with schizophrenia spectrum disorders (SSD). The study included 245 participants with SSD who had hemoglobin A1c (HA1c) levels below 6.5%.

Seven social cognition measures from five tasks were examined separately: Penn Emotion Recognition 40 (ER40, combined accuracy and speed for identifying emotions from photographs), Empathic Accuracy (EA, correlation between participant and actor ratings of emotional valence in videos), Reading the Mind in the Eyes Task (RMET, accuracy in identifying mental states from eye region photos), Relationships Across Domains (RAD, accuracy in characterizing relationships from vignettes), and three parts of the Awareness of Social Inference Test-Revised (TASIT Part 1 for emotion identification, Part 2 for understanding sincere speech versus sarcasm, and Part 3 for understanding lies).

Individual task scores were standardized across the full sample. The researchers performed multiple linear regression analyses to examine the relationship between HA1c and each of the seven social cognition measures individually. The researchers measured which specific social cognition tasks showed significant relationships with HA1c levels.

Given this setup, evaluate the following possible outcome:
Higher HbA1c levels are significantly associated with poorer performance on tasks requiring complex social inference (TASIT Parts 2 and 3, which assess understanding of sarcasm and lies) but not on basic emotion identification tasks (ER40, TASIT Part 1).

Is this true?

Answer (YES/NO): NO